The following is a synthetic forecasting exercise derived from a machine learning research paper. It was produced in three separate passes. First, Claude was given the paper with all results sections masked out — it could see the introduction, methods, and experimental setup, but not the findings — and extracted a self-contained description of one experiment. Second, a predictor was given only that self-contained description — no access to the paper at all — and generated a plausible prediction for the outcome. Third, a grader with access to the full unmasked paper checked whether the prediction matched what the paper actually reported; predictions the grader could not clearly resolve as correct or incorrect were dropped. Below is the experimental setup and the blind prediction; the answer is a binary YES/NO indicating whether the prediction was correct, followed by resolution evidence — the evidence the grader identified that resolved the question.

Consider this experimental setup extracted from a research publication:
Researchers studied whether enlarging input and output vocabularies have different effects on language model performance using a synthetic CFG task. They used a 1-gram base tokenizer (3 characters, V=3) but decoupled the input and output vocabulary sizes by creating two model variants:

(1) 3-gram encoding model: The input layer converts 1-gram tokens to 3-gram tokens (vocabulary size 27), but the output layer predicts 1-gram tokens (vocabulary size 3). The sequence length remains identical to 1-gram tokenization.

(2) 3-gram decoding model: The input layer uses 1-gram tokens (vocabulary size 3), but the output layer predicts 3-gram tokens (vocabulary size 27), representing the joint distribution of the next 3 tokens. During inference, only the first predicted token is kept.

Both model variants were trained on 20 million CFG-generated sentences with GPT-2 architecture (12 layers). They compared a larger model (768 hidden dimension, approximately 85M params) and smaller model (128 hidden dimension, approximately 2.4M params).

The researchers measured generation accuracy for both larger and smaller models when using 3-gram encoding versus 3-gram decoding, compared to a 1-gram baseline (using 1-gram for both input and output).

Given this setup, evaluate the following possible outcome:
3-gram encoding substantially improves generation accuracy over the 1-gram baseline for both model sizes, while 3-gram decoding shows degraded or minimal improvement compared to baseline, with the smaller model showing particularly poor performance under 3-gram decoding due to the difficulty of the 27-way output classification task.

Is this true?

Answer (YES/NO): NO